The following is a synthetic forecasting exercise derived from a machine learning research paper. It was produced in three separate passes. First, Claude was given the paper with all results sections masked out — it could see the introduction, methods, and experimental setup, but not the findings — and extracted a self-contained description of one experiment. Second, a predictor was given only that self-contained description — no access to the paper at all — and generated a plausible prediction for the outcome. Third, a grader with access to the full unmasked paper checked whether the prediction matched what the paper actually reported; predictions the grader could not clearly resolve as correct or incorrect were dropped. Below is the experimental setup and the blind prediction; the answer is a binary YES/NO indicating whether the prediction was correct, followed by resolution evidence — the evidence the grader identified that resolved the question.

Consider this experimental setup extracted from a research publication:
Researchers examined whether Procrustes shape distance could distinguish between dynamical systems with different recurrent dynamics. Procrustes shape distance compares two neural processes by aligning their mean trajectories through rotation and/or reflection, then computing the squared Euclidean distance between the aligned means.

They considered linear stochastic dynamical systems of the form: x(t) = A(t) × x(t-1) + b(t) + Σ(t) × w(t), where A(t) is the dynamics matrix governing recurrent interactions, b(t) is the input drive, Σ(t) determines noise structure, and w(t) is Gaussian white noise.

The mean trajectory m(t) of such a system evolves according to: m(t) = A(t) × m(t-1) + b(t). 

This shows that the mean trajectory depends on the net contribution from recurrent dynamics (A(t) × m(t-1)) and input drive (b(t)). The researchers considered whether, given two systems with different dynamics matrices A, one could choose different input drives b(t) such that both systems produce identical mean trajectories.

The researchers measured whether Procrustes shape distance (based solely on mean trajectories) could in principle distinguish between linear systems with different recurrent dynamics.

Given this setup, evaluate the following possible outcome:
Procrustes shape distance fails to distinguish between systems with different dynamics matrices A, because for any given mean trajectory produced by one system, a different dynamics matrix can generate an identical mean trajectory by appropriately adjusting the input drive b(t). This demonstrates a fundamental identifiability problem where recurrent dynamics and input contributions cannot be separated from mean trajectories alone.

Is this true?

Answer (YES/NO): YES